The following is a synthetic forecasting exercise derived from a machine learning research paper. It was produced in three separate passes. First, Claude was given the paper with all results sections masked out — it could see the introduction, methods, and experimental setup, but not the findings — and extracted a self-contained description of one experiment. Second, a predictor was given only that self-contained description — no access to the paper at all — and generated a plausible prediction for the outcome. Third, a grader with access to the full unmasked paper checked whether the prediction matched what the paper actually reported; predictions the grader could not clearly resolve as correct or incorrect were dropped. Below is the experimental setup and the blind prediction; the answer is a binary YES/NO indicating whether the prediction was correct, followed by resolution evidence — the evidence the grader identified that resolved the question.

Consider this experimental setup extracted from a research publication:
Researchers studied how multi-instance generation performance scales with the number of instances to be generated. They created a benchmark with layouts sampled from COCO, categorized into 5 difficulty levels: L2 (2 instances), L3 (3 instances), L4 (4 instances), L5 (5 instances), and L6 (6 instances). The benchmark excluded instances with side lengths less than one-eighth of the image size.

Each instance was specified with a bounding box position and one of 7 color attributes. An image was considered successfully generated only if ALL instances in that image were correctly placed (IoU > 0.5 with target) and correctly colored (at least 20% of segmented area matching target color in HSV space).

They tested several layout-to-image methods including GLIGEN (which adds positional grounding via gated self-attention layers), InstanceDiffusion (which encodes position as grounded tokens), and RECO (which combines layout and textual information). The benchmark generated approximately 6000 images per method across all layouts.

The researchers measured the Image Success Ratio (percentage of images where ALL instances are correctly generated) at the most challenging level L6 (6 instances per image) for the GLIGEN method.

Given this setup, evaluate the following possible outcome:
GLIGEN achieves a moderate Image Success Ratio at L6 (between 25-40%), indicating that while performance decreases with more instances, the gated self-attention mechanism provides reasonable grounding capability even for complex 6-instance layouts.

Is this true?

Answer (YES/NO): NO